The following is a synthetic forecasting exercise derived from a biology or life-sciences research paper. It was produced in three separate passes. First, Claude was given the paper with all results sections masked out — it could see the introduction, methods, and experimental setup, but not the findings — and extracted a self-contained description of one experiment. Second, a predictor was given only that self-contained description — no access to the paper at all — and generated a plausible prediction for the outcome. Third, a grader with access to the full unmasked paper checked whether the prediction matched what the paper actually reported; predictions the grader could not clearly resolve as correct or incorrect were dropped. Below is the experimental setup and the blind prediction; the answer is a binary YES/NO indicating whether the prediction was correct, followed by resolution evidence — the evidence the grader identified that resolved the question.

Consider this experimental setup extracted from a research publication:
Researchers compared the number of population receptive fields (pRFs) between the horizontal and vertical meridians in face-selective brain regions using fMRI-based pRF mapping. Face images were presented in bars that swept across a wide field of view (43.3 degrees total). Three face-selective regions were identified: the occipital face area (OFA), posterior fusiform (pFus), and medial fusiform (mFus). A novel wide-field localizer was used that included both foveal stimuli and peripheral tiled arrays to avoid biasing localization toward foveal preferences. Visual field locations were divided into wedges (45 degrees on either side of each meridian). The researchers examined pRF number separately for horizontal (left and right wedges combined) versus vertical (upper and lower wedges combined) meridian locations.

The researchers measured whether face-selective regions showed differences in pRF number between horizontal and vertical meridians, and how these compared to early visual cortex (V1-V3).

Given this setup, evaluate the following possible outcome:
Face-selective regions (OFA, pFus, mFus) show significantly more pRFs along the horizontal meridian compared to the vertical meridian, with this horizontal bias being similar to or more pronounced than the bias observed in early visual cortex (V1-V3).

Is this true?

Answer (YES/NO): YES